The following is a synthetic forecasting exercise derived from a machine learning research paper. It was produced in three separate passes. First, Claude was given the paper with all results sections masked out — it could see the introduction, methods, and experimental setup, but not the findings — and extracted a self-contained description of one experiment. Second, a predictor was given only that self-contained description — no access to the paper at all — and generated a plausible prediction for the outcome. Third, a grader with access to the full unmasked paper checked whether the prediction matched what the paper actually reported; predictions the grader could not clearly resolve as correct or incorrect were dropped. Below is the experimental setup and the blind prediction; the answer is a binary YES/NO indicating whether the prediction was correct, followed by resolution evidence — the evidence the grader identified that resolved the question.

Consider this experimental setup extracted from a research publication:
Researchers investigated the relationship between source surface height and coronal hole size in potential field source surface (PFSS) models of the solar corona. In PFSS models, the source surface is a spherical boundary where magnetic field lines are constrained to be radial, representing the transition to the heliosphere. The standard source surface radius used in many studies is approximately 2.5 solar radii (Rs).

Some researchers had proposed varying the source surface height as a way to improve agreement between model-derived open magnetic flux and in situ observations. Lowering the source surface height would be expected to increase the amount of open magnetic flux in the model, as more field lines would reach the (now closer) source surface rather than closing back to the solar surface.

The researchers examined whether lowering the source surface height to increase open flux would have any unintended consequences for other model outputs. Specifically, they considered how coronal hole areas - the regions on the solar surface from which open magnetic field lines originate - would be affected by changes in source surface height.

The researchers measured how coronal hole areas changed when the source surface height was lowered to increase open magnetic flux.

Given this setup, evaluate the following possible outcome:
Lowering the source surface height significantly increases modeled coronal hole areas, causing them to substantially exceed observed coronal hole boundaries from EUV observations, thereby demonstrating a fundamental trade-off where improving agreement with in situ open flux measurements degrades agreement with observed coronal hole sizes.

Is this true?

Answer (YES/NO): YES